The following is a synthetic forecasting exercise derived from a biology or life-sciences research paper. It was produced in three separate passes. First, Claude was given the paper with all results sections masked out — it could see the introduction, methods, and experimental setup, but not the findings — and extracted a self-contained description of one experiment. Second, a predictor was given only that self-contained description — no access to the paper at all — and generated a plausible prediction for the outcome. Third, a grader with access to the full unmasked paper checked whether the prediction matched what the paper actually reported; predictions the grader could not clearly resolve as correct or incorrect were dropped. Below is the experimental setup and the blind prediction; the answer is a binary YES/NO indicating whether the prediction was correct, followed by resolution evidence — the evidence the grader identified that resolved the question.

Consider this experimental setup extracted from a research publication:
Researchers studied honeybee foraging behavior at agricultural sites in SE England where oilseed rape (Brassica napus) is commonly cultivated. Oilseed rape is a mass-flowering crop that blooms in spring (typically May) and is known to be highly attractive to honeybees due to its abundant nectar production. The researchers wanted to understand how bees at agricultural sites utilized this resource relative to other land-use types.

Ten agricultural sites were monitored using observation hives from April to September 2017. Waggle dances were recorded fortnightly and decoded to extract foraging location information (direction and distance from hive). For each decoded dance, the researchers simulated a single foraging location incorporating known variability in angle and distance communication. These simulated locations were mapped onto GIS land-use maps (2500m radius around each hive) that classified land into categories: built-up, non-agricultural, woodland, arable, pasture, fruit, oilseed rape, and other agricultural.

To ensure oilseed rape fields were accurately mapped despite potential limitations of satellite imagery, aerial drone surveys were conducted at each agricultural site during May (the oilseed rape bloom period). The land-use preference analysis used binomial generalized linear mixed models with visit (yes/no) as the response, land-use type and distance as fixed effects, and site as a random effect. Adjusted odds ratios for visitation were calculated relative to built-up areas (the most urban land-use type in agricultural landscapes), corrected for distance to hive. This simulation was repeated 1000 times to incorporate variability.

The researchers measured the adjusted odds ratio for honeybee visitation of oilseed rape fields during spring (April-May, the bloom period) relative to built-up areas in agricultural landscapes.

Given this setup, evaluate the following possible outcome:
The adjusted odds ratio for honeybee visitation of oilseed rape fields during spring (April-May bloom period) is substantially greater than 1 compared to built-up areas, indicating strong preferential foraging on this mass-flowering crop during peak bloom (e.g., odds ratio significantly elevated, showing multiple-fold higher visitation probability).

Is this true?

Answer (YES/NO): YES